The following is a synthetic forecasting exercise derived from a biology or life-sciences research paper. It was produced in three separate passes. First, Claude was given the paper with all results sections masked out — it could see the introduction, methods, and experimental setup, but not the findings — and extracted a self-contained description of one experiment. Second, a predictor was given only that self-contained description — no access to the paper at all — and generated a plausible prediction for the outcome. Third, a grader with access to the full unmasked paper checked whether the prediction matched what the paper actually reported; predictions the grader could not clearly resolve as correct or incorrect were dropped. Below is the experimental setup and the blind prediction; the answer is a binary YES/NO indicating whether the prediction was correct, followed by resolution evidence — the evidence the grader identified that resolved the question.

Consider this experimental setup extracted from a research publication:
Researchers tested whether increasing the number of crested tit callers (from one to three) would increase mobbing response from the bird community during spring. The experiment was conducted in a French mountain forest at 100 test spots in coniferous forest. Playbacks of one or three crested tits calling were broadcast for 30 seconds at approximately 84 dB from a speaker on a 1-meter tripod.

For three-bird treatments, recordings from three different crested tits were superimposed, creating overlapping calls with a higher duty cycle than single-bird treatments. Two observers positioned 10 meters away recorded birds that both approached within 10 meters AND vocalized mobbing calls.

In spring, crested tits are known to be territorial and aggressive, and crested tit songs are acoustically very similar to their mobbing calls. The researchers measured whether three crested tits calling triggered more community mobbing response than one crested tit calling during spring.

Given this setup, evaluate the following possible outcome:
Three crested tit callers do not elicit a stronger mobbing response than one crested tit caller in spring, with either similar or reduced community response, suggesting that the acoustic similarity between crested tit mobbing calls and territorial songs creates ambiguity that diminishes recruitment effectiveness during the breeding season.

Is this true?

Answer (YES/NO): YES